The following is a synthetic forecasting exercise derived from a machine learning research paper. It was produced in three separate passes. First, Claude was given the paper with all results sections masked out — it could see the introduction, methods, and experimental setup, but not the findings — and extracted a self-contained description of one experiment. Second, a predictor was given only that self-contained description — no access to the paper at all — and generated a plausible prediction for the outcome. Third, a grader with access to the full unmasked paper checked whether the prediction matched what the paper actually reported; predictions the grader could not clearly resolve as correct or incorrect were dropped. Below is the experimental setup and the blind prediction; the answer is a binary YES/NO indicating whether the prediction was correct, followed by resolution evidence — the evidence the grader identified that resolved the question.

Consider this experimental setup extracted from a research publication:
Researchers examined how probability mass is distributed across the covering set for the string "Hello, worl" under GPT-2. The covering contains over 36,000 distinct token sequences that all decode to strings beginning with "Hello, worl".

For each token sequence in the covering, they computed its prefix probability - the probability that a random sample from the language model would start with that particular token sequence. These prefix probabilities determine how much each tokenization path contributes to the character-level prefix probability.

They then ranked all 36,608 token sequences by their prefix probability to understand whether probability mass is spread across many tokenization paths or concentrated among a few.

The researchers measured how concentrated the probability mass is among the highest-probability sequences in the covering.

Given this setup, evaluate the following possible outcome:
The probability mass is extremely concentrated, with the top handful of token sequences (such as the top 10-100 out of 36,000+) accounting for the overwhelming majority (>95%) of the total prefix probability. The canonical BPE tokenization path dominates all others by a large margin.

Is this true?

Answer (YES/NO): YES